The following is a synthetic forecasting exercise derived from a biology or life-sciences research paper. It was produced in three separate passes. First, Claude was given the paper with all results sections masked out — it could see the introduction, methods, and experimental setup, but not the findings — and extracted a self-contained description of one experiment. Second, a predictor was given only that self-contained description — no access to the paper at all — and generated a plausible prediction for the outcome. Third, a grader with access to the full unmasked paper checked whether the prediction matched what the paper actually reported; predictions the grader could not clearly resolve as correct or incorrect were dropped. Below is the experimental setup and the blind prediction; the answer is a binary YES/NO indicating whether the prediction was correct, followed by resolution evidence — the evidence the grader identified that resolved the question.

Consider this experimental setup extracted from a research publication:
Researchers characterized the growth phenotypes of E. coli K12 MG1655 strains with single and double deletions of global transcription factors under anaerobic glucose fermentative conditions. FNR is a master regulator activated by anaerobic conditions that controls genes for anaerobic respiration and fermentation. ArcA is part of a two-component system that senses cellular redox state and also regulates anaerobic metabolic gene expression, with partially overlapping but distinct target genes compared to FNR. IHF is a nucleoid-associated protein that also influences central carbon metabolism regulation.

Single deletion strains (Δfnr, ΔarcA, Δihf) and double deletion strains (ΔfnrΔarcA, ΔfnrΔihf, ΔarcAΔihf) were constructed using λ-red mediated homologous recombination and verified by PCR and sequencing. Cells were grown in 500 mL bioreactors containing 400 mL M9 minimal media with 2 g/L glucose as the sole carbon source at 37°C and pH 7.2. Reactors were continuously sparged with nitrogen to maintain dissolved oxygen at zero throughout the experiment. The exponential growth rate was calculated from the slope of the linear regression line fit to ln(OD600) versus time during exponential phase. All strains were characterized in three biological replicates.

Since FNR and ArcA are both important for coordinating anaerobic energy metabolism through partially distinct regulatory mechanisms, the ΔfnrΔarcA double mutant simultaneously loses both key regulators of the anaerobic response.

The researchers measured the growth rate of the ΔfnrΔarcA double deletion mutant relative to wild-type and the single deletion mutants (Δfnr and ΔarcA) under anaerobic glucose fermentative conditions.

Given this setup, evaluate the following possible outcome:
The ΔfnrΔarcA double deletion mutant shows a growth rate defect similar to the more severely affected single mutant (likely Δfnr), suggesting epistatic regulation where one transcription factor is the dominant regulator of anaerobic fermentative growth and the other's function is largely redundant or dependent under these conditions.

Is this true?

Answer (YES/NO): NO